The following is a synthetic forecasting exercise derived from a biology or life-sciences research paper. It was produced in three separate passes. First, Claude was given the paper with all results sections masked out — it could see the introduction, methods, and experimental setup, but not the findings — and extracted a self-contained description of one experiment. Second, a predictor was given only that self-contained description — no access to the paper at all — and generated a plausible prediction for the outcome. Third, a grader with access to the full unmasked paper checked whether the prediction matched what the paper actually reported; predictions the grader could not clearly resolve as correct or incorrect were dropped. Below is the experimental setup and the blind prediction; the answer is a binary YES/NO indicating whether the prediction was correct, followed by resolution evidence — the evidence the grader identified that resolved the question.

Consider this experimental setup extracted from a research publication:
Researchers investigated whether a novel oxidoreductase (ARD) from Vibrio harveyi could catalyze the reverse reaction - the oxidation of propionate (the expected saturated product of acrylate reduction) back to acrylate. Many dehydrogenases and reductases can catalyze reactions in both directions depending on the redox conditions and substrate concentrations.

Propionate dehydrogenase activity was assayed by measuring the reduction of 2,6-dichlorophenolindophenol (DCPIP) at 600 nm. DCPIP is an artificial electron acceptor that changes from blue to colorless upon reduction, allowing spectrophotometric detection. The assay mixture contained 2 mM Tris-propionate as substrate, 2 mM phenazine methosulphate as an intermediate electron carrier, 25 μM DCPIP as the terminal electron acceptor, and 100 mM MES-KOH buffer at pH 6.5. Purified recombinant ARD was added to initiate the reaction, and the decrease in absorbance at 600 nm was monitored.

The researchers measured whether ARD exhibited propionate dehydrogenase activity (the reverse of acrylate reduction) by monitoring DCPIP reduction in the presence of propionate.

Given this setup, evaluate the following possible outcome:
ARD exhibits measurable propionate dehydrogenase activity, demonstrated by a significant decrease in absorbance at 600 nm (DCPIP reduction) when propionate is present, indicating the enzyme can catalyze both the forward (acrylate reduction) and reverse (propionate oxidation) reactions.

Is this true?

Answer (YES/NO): NO